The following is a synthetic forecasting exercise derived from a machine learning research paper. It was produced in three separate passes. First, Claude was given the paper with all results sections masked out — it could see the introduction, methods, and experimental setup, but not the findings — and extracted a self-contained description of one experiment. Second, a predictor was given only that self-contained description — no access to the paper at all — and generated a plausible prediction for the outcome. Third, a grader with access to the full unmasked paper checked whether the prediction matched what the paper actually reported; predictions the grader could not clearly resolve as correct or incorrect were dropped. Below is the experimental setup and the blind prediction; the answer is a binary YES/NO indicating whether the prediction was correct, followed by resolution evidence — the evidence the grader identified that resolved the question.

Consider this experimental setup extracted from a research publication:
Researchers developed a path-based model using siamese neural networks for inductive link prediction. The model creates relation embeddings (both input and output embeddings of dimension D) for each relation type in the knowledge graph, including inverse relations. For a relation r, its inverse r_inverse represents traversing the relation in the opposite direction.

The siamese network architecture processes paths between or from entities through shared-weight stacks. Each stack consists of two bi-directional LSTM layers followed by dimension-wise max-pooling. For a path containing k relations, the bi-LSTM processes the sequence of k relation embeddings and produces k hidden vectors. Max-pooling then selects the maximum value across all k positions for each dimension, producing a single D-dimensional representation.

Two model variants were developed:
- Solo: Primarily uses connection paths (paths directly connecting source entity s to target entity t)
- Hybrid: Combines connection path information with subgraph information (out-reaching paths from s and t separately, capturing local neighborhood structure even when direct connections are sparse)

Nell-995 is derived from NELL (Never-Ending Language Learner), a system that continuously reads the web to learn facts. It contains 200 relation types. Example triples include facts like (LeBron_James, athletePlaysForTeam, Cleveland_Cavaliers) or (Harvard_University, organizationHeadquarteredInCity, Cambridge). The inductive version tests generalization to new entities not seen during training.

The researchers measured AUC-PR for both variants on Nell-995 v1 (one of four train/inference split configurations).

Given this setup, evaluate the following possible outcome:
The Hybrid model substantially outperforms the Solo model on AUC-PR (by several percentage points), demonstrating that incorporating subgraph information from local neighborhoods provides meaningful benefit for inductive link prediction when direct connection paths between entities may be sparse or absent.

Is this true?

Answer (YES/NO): NO